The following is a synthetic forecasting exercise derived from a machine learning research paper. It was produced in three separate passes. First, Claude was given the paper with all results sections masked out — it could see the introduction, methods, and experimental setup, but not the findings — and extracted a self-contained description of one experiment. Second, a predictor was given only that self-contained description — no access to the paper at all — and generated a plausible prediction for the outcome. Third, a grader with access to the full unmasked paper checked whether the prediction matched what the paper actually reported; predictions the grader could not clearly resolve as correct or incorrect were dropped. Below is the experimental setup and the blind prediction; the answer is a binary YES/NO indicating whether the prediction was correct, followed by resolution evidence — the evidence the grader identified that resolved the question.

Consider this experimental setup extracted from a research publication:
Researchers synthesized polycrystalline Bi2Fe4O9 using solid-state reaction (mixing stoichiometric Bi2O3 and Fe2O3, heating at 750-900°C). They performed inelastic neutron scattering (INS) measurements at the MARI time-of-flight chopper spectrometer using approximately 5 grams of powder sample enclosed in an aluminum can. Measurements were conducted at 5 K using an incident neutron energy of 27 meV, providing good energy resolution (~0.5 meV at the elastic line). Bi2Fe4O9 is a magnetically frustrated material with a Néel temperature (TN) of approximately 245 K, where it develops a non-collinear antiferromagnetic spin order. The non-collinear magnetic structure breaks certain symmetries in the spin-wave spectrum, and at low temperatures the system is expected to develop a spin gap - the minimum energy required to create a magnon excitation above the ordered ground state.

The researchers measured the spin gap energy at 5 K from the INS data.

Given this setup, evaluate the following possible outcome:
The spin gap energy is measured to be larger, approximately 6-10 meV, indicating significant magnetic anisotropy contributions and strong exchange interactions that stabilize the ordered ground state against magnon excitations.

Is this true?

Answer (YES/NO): NO